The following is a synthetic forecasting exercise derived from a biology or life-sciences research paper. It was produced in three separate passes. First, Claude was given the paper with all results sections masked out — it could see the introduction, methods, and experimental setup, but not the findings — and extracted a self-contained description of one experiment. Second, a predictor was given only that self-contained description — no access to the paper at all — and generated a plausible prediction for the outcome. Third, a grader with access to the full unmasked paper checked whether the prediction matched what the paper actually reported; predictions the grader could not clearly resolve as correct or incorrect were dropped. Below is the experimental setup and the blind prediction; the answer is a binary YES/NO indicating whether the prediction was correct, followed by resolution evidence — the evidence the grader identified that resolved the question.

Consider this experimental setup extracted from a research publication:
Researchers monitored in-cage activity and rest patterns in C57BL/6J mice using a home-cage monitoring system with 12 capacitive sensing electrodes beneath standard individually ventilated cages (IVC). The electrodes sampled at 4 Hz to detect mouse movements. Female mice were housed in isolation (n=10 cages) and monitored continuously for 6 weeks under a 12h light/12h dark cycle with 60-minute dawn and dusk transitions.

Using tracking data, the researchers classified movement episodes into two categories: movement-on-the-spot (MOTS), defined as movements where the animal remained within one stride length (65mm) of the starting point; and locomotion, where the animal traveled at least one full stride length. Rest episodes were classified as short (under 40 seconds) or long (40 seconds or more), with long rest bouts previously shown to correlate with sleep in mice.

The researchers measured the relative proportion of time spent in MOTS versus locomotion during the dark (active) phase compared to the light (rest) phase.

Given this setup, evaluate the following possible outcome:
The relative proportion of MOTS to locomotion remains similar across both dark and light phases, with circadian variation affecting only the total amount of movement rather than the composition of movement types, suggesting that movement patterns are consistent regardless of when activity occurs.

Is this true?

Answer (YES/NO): NO